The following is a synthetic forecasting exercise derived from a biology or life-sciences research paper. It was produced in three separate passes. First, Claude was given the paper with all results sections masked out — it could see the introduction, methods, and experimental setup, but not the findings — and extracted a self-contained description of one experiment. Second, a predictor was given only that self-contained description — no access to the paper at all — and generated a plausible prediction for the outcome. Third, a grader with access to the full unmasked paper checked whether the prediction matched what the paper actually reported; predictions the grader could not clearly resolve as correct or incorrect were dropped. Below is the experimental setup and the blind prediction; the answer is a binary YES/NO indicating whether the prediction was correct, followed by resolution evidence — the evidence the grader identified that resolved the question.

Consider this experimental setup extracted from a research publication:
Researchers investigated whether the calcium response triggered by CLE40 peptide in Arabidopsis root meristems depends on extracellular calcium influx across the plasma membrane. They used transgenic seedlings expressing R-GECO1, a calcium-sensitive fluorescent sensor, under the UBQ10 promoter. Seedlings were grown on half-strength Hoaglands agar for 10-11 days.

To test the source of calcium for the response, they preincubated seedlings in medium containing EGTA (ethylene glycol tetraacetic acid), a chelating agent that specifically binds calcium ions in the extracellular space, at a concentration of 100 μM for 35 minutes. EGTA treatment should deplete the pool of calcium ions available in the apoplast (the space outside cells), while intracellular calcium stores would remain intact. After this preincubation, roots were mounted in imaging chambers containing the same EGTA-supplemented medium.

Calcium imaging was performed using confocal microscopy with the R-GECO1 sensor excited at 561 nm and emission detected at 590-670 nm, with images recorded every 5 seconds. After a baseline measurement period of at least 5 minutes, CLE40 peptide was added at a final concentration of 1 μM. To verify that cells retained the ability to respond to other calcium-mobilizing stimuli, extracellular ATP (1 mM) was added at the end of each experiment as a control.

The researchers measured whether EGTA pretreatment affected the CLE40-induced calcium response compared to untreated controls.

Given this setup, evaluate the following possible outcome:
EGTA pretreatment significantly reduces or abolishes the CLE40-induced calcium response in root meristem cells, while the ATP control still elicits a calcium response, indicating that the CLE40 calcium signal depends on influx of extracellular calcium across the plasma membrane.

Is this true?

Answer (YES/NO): YES